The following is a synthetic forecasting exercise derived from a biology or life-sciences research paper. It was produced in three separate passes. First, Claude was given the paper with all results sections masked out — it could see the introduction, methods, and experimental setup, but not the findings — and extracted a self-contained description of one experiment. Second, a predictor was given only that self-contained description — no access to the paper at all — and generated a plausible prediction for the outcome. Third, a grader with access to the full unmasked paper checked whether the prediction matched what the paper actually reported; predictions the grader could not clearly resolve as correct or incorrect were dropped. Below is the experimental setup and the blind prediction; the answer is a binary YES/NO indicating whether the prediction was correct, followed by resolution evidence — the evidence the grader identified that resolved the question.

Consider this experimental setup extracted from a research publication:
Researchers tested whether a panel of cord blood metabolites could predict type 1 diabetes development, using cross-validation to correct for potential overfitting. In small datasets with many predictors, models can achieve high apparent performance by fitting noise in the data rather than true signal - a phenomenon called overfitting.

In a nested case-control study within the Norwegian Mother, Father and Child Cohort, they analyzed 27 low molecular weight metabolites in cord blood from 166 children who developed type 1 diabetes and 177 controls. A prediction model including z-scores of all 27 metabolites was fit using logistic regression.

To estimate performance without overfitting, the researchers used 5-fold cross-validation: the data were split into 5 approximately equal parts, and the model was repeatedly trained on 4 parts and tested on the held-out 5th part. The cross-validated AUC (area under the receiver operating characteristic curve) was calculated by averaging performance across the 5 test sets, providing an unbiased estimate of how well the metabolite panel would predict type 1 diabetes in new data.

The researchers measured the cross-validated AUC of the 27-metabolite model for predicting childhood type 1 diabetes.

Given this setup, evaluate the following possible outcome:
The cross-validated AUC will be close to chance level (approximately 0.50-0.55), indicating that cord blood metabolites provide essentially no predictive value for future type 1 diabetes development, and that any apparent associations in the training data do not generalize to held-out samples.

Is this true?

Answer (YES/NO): YES